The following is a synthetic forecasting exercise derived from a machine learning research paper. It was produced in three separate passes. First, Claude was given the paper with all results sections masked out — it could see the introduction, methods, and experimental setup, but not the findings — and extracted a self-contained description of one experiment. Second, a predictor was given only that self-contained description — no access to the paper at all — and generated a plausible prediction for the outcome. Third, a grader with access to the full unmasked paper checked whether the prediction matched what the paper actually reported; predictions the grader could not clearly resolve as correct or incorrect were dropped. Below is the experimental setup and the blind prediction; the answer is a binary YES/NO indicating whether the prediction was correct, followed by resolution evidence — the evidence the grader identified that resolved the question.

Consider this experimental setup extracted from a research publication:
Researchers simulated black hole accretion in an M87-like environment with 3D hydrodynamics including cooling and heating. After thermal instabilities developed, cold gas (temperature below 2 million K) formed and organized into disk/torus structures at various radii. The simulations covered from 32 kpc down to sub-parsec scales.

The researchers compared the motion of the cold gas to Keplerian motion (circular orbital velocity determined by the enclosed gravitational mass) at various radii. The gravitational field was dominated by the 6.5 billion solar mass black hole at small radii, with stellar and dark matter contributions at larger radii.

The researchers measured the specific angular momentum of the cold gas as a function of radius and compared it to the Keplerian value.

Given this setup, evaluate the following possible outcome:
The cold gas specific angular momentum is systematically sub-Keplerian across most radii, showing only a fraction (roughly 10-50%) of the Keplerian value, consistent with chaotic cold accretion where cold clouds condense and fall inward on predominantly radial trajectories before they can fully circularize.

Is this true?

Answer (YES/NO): NO